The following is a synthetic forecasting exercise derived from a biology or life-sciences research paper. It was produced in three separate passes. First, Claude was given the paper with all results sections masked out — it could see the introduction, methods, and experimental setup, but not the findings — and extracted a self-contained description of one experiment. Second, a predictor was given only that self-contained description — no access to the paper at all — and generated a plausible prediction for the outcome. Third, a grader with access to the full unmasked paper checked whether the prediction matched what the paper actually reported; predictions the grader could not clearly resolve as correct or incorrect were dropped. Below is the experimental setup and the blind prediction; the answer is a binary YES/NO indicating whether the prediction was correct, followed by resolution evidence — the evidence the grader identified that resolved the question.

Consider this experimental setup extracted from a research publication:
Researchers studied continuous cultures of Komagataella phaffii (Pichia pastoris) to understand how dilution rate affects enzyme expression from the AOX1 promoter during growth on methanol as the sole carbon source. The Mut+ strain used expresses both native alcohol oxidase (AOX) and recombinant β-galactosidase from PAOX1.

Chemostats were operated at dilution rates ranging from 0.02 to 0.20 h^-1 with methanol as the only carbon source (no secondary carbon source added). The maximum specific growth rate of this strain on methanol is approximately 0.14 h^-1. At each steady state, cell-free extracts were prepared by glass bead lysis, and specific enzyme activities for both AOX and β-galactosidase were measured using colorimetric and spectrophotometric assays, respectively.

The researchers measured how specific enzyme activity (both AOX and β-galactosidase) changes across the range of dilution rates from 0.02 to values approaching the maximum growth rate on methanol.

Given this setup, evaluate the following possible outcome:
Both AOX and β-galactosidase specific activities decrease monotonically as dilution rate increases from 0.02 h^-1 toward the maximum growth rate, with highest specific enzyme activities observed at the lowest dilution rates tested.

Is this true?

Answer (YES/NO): NO